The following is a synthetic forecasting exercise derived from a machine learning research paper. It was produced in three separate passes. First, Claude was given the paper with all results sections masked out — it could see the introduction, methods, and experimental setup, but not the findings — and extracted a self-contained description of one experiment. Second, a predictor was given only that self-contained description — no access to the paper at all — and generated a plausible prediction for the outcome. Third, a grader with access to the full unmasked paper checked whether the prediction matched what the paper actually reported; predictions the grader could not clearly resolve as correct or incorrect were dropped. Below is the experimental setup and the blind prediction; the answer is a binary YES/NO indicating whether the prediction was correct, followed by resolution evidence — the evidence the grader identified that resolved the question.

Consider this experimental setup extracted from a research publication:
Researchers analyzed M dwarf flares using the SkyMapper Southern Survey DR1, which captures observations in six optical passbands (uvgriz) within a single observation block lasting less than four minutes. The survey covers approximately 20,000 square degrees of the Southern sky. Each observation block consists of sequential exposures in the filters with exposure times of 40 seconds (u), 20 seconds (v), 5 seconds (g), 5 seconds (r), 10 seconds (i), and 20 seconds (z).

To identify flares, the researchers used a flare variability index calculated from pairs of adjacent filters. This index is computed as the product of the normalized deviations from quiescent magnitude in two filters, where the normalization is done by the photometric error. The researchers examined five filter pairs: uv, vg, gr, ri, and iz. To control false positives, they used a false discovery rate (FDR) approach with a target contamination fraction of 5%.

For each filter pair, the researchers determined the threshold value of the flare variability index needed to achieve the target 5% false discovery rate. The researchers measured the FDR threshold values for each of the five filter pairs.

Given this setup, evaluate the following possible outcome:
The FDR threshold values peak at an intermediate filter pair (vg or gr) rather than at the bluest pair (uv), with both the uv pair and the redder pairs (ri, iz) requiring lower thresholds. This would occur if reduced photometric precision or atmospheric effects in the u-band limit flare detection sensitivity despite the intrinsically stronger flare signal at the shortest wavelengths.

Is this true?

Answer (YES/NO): NO